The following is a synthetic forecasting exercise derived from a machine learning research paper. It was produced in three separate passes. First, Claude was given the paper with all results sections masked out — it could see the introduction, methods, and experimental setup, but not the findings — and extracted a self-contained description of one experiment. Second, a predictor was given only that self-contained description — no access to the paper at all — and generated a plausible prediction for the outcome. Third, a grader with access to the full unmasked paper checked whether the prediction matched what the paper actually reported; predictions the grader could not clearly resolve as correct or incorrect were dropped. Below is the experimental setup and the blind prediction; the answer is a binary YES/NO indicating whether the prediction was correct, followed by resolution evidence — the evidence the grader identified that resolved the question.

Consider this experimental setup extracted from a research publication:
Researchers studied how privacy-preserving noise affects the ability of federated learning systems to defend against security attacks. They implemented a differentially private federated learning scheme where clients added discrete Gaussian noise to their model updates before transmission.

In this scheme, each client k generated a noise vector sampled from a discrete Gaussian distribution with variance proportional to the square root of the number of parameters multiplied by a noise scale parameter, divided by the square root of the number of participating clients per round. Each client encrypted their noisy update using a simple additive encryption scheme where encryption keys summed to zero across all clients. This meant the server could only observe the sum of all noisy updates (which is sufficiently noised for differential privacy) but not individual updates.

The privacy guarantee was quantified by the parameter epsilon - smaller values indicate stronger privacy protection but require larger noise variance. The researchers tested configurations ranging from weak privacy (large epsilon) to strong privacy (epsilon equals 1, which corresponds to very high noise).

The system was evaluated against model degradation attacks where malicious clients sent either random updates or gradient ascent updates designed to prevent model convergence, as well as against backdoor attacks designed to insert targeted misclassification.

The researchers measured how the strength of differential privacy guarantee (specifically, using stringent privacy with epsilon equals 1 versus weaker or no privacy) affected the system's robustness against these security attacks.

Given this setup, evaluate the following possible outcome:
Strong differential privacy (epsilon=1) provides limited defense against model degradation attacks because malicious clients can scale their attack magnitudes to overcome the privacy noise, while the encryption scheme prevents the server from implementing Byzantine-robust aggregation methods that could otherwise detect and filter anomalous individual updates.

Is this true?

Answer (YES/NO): YES